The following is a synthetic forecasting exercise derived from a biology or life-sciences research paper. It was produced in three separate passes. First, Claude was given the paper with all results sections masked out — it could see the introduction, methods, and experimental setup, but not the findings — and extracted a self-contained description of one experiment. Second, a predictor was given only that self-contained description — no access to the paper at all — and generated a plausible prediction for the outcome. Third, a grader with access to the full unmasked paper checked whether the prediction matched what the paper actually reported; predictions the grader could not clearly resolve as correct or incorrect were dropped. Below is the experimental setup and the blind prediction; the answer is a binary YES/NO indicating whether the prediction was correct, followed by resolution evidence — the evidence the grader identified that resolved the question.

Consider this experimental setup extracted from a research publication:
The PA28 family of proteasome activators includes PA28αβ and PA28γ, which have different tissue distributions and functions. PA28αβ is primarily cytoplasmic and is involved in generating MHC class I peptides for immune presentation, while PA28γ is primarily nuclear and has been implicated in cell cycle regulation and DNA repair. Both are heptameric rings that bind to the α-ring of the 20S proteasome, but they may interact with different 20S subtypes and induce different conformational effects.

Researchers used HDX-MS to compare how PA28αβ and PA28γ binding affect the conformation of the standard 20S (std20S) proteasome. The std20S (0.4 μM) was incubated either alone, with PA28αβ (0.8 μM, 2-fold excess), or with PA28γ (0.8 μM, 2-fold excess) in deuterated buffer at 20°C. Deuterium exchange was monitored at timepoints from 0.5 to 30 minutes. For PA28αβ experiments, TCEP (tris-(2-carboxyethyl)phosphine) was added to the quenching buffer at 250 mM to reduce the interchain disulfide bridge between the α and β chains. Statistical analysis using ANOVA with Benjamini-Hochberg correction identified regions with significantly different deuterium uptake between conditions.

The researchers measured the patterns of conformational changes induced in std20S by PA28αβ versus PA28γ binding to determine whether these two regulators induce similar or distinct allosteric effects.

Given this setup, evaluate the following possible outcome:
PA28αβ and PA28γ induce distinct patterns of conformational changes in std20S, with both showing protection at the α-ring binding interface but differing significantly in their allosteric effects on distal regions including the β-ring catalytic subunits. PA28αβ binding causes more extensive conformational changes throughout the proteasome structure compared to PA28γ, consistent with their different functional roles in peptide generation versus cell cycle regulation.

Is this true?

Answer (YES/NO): YES